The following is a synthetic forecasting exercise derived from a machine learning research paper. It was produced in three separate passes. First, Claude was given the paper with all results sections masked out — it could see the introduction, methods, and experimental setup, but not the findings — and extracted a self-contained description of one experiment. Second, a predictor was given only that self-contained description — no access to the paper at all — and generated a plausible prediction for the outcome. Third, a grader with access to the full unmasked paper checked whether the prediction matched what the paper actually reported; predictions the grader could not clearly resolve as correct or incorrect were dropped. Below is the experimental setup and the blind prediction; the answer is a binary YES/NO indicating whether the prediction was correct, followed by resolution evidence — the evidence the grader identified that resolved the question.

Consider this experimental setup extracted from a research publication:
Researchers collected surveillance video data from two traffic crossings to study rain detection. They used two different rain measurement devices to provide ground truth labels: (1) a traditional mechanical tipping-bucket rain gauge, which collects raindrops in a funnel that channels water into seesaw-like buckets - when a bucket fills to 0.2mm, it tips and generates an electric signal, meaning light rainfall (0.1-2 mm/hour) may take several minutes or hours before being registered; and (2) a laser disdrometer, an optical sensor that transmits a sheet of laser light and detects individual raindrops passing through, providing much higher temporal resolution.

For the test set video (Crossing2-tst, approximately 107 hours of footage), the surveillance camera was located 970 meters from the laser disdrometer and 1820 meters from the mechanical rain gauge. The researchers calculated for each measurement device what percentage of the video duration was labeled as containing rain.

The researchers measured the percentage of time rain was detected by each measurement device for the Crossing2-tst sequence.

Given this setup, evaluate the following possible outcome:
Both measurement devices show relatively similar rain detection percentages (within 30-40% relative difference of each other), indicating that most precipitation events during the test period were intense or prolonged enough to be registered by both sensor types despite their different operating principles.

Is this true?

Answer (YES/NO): NO